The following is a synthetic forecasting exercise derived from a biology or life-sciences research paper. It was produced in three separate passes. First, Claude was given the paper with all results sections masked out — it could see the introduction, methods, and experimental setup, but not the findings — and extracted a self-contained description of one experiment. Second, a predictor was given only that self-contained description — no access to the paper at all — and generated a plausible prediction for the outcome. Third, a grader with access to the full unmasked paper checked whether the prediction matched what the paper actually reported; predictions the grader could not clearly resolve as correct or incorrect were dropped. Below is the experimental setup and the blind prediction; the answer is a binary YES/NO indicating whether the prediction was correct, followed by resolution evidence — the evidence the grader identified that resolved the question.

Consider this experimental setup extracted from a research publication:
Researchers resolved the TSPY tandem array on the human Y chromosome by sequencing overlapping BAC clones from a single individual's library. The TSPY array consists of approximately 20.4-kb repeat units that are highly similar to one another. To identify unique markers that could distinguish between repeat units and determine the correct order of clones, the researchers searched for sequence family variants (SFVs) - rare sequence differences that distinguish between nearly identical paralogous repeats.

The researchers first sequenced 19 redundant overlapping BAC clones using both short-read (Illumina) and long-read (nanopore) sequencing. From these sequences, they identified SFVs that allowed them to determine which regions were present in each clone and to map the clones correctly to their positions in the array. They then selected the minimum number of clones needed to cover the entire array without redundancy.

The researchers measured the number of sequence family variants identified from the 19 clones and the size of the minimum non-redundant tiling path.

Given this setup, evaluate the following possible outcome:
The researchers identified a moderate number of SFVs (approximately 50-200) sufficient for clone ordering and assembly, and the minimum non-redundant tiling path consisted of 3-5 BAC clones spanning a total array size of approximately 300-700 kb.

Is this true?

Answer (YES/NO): NO